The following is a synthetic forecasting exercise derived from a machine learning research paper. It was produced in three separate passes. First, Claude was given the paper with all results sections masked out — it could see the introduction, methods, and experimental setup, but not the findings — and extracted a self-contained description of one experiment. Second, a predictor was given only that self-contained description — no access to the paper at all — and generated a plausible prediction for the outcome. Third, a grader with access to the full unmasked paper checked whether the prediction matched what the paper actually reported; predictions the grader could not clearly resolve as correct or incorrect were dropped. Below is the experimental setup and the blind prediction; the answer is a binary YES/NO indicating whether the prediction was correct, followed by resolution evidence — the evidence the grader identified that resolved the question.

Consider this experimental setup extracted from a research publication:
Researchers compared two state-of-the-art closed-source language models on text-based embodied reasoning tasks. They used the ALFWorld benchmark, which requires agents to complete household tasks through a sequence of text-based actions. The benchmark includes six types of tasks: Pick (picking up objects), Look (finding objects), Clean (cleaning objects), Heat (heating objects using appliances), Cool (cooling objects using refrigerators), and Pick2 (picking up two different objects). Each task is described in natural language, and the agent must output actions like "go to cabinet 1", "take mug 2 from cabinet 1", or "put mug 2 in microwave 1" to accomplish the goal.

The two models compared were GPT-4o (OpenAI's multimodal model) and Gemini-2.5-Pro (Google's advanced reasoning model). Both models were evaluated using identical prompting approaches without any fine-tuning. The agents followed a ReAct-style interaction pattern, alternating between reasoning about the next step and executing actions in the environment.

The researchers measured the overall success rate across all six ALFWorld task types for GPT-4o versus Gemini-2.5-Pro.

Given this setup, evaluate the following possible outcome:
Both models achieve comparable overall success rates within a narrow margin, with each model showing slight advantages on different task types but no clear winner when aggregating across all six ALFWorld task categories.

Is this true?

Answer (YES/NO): NO